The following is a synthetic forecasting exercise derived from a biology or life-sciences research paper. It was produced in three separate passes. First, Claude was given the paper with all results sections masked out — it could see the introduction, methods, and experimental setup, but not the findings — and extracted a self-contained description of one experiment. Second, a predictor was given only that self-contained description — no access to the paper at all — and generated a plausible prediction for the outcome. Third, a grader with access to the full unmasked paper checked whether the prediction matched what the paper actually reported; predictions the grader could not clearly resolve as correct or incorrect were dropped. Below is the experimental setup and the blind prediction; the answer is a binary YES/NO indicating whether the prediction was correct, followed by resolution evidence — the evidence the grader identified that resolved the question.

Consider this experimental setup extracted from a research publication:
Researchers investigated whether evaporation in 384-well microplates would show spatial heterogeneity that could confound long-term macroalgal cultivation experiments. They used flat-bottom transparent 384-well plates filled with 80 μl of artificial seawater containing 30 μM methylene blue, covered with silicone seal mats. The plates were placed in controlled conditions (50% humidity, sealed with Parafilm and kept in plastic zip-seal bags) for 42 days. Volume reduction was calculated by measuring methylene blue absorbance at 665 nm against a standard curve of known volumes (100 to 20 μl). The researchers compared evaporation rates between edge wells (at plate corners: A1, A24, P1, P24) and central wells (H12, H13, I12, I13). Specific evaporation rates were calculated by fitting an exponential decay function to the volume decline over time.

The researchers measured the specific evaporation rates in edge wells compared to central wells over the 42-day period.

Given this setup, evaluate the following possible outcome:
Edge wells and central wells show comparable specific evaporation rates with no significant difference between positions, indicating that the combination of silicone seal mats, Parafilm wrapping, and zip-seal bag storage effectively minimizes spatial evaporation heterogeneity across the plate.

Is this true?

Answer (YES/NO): NO